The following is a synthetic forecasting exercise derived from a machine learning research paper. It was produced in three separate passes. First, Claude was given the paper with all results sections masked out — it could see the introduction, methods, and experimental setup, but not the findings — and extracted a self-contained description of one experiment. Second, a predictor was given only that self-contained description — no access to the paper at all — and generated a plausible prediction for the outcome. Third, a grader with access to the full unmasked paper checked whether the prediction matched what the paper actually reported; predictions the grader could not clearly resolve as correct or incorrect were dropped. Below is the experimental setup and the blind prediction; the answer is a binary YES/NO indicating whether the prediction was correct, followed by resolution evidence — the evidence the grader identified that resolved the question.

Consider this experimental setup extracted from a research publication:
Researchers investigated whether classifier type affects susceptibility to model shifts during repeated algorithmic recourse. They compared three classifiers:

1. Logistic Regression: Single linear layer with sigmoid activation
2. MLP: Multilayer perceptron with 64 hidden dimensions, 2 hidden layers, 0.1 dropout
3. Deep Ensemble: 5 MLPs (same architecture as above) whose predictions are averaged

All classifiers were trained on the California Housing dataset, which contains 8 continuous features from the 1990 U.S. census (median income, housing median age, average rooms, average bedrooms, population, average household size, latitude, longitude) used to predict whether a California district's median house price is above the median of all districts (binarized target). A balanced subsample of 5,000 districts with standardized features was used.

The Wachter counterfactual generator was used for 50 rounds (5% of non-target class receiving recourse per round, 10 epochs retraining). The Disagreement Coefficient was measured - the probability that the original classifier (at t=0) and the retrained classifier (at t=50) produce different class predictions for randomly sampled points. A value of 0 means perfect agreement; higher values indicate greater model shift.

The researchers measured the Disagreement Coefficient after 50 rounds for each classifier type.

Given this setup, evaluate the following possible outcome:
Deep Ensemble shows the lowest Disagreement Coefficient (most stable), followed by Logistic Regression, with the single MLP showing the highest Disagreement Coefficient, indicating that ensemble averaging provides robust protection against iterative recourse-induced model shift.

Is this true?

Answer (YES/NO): NO